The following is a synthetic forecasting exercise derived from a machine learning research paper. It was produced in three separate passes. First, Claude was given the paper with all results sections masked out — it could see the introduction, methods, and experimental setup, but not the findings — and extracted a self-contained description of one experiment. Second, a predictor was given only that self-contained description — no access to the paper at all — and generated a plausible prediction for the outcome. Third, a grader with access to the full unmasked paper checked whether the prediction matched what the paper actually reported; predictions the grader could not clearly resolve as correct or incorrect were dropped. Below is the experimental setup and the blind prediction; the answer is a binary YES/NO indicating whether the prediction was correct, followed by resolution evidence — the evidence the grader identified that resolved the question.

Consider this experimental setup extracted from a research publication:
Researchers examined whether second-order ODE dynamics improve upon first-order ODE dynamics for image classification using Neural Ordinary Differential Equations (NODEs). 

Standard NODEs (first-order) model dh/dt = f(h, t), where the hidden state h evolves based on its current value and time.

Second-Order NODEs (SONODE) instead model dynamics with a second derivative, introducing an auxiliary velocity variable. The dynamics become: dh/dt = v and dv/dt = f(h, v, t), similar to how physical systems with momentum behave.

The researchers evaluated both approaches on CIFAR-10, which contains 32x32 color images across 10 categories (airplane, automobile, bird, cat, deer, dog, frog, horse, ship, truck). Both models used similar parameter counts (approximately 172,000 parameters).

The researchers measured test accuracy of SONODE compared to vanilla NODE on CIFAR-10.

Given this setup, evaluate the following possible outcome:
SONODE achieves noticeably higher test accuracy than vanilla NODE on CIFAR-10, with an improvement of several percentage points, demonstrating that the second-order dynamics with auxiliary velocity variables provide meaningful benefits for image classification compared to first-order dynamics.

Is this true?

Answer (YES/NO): YES